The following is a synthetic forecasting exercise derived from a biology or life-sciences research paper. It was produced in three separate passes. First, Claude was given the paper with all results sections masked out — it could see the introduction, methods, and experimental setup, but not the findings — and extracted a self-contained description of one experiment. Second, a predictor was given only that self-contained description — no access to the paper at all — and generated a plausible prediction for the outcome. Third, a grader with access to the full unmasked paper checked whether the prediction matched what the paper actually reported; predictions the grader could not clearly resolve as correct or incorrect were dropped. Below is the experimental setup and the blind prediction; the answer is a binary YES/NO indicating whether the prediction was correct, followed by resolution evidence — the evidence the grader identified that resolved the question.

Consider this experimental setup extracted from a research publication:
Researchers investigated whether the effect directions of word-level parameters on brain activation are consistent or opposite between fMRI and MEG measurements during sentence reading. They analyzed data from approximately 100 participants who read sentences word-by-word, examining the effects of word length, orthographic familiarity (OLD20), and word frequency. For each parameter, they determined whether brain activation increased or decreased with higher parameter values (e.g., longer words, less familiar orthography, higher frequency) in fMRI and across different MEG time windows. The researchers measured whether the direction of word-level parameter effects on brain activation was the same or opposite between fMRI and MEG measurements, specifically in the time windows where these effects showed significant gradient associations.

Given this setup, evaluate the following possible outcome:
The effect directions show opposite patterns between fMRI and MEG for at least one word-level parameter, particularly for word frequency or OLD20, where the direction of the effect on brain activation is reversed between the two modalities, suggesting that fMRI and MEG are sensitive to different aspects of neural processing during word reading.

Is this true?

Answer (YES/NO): YES